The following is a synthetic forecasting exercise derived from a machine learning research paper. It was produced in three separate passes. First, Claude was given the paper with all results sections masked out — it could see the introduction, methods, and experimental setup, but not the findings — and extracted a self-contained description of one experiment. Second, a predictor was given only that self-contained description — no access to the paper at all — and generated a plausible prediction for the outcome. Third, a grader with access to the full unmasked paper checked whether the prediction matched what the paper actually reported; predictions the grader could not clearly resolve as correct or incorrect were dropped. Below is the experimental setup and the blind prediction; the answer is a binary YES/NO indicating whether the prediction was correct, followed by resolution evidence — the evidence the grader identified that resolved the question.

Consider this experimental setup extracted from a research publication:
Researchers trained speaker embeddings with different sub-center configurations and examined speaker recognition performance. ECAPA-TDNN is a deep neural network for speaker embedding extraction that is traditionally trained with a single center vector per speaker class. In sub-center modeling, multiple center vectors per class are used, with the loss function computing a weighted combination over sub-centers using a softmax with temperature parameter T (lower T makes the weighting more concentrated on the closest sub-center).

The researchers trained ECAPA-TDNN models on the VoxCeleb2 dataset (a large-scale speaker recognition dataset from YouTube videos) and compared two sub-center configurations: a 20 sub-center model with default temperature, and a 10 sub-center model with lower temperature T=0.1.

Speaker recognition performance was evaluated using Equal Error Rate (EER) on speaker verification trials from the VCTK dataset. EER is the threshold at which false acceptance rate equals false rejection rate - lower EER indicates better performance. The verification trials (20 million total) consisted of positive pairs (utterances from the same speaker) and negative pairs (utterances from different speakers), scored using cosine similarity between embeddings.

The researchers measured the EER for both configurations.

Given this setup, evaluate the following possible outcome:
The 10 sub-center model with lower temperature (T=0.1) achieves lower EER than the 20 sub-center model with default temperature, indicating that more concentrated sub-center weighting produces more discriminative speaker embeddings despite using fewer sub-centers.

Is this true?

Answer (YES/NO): YES